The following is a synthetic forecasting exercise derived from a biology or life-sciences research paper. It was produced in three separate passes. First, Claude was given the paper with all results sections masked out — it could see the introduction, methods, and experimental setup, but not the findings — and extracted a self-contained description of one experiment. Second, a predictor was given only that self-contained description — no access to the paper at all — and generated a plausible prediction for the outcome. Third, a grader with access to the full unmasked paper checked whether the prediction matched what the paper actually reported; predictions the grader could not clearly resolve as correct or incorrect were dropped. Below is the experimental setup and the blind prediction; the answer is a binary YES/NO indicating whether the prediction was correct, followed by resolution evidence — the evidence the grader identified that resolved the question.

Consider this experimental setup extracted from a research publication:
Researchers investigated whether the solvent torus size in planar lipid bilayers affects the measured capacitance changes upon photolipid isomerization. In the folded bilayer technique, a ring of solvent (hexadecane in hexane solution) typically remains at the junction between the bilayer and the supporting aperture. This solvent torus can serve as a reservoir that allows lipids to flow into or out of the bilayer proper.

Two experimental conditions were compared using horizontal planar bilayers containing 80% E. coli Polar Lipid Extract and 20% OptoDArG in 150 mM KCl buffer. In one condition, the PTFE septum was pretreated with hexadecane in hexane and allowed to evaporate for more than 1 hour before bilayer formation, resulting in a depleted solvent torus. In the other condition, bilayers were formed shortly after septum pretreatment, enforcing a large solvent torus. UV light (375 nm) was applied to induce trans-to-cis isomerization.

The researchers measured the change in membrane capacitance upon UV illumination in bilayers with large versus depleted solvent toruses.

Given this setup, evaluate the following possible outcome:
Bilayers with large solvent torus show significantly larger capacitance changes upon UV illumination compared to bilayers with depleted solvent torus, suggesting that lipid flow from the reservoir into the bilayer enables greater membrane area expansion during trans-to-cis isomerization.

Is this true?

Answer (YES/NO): NO